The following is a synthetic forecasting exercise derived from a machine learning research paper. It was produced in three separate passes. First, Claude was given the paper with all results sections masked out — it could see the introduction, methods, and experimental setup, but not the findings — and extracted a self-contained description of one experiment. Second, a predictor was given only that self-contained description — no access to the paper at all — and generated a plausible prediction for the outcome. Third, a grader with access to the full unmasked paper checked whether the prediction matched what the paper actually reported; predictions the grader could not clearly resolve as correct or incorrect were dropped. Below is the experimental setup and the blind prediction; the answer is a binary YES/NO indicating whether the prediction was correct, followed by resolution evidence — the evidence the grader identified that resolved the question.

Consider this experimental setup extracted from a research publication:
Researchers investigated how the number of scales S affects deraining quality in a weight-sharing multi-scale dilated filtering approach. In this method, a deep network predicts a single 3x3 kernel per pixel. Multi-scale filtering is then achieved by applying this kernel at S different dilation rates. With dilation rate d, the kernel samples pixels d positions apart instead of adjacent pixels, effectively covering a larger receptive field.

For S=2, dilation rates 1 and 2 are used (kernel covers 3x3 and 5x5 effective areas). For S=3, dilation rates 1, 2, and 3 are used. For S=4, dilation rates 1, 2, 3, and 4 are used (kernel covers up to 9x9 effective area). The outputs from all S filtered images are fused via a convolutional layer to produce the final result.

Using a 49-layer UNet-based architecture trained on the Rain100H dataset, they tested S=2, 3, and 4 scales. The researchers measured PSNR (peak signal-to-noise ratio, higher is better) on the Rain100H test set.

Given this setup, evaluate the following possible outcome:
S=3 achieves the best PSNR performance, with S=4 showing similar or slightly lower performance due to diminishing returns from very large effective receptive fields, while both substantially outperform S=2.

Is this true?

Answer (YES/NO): NO